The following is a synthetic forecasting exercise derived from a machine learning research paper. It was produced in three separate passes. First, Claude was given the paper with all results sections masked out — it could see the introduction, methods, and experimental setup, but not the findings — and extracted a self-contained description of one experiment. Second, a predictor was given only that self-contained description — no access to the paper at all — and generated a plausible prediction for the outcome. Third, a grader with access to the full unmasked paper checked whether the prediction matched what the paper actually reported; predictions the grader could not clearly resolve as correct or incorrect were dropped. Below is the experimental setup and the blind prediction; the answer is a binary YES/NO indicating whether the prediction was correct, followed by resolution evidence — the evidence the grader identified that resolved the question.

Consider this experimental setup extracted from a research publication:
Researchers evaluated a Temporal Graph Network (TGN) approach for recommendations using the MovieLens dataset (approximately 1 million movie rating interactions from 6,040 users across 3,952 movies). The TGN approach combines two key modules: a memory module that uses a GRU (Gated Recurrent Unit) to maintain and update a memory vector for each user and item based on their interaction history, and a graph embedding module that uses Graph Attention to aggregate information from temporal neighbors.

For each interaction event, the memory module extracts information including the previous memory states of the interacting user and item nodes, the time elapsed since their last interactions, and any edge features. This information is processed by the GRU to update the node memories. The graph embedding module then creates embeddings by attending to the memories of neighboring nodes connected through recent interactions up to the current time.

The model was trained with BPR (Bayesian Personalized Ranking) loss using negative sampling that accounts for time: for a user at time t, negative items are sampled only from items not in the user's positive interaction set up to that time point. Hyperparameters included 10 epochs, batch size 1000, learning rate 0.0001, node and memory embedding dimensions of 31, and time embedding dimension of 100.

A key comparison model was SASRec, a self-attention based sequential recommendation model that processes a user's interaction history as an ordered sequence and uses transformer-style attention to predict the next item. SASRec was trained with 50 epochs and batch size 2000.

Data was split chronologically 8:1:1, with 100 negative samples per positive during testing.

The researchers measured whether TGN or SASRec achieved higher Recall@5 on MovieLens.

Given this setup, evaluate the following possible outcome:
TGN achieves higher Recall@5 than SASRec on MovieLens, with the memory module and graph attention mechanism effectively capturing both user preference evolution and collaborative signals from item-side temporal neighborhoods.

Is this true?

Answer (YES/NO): NO